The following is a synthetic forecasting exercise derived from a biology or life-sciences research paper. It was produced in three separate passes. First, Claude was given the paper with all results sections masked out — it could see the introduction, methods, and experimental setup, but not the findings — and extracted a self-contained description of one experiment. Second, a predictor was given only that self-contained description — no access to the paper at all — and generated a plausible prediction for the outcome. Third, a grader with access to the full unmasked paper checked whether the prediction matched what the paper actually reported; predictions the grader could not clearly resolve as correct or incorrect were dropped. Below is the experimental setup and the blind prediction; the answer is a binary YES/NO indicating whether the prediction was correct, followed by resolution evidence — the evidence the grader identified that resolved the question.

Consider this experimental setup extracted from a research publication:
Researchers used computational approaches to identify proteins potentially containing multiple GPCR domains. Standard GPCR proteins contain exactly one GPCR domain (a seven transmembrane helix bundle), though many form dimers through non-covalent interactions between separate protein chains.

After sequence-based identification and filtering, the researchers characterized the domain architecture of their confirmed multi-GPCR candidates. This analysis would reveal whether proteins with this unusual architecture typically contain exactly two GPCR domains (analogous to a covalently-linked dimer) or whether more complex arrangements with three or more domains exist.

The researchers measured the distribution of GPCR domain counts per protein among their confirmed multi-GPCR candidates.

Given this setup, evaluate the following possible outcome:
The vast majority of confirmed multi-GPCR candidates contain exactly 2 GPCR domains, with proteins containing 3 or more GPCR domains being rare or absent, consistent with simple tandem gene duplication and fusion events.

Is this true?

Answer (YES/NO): YES